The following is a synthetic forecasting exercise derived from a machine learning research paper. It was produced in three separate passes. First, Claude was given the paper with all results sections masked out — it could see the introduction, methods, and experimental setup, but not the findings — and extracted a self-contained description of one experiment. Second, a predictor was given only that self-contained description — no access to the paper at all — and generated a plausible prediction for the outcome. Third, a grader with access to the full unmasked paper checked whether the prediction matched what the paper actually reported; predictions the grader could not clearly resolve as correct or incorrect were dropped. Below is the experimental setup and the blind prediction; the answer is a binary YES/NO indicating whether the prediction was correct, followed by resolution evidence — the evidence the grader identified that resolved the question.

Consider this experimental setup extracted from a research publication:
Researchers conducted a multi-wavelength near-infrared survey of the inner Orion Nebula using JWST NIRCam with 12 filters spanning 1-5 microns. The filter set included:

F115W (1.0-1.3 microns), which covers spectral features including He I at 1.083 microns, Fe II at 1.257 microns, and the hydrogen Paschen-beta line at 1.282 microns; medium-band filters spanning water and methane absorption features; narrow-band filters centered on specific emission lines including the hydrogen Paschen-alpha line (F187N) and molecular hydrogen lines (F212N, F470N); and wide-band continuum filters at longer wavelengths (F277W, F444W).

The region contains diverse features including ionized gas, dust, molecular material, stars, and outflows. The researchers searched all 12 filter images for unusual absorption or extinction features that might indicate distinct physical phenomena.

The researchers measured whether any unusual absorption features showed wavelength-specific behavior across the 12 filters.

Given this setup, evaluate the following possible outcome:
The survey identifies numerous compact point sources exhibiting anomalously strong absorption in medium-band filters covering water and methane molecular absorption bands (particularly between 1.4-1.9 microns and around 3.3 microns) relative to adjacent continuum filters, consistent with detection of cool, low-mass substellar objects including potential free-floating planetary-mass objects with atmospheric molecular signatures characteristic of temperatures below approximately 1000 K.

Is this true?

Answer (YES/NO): YES